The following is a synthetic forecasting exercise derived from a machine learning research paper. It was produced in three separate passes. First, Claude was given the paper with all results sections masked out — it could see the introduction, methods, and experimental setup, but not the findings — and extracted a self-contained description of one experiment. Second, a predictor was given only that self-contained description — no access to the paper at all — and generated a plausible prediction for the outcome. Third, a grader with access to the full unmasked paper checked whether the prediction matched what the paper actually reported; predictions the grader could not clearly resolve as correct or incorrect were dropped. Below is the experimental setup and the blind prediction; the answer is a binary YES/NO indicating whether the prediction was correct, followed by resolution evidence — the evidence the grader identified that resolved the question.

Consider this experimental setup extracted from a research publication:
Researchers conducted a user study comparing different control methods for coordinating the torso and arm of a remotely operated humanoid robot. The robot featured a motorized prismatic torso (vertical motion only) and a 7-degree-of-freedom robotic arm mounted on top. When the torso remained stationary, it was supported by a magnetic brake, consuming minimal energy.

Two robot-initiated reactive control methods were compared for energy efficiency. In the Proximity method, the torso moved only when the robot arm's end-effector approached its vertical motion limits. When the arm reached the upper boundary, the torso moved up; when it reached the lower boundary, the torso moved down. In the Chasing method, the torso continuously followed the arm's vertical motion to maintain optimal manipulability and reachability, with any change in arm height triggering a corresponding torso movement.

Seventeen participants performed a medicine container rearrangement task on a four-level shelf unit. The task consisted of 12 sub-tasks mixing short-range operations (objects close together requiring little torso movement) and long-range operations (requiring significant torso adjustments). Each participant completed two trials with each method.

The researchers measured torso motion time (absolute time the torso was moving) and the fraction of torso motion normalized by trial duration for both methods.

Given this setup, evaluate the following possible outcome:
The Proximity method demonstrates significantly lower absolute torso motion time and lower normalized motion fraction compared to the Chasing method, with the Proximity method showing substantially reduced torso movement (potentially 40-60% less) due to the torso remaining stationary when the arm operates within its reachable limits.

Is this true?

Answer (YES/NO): NO